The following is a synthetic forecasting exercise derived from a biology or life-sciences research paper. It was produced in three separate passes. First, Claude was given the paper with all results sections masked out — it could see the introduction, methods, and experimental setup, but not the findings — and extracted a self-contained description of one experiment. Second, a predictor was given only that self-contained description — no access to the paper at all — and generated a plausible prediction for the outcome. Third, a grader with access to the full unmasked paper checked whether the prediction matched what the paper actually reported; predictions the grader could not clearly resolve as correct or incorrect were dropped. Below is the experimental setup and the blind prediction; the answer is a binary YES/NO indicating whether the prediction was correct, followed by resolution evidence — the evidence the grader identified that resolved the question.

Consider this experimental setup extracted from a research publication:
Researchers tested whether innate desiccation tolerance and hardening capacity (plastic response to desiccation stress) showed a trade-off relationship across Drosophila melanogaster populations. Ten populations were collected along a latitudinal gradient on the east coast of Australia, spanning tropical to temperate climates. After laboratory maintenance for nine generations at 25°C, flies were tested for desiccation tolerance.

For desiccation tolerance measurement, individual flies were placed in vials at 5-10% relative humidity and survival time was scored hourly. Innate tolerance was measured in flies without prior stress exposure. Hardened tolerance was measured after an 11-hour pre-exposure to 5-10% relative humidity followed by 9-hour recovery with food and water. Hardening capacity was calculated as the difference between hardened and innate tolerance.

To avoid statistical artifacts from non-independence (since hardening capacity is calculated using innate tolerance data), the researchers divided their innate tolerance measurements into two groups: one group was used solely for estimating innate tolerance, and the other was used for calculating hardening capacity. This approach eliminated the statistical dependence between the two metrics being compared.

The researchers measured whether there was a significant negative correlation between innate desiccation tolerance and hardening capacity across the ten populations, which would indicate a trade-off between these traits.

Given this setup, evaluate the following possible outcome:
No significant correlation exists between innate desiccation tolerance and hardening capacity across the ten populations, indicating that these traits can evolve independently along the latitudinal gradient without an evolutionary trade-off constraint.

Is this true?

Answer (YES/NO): NO